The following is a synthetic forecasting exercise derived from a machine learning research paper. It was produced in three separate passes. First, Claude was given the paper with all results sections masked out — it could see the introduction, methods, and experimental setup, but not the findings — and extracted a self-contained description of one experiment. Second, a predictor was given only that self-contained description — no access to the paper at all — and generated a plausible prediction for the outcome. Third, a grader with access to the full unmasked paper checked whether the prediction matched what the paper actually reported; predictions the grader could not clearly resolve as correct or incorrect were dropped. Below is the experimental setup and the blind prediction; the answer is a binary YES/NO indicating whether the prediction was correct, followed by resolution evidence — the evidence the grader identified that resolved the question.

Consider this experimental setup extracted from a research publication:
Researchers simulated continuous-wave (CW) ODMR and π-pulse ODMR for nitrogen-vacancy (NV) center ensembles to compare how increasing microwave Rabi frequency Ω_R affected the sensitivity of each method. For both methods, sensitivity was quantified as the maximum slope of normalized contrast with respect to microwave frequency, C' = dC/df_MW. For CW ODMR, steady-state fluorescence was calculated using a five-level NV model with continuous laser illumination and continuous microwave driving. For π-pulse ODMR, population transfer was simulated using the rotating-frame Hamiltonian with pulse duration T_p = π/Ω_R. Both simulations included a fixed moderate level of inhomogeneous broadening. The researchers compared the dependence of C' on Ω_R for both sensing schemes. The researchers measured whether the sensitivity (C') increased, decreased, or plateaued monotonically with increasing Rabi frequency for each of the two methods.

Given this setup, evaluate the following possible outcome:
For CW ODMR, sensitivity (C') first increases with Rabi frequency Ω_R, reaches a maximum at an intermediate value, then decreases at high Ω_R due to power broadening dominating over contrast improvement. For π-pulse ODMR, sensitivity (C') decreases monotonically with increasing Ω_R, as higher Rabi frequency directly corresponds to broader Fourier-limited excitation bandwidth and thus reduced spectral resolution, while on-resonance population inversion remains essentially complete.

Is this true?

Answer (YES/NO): NO